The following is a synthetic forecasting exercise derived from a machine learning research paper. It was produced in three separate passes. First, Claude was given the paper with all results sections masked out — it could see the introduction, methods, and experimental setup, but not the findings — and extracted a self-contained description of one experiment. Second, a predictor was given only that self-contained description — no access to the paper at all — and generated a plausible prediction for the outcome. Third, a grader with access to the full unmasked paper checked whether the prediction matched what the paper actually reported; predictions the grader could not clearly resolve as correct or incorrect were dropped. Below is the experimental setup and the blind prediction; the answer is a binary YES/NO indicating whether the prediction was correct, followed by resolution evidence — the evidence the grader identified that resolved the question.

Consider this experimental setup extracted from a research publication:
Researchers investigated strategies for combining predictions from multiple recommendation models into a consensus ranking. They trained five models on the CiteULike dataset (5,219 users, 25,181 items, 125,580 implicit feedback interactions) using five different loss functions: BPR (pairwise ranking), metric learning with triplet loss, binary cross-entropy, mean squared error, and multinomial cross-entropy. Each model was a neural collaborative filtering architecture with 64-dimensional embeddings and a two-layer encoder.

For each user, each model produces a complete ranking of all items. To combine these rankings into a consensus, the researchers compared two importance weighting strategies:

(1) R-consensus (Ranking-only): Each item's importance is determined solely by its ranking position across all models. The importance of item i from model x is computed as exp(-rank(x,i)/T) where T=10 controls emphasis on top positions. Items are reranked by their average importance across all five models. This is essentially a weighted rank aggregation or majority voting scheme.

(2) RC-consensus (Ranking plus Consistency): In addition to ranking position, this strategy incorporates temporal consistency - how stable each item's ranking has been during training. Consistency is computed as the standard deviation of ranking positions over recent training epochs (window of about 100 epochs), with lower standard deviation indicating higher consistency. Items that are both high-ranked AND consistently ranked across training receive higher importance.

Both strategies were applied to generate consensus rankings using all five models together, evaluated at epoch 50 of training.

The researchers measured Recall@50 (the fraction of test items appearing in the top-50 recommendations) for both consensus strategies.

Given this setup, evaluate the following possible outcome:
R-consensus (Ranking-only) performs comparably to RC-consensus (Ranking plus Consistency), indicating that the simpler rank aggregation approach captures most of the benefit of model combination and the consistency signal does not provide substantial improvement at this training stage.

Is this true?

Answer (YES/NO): NO